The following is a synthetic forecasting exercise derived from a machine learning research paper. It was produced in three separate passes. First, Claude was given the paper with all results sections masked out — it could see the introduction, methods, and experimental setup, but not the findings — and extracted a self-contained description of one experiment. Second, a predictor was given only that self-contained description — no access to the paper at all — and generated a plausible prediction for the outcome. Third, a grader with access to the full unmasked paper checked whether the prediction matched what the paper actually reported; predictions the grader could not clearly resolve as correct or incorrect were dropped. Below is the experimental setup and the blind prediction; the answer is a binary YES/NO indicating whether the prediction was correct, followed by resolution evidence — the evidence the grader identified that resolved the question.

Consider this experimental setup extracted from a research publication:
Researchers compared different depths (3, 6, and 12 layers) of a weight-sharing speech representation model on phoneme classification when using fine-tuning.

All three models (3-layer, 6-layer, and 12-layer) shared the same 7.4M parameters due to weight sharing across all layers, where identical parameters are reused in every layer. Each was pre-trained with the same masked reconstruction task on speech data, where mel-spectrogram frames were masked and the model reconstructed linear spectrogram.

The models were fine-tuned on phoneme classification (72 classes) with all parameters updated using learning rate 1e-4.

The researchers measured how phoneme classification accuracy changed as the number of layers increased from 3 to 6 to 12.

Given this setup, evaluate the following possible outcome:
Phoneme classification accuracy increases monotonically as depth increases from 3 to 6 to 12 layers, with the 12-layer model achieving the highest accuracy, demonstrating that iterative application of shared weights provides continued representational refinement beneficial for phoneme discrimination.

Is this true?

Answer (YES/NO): NO